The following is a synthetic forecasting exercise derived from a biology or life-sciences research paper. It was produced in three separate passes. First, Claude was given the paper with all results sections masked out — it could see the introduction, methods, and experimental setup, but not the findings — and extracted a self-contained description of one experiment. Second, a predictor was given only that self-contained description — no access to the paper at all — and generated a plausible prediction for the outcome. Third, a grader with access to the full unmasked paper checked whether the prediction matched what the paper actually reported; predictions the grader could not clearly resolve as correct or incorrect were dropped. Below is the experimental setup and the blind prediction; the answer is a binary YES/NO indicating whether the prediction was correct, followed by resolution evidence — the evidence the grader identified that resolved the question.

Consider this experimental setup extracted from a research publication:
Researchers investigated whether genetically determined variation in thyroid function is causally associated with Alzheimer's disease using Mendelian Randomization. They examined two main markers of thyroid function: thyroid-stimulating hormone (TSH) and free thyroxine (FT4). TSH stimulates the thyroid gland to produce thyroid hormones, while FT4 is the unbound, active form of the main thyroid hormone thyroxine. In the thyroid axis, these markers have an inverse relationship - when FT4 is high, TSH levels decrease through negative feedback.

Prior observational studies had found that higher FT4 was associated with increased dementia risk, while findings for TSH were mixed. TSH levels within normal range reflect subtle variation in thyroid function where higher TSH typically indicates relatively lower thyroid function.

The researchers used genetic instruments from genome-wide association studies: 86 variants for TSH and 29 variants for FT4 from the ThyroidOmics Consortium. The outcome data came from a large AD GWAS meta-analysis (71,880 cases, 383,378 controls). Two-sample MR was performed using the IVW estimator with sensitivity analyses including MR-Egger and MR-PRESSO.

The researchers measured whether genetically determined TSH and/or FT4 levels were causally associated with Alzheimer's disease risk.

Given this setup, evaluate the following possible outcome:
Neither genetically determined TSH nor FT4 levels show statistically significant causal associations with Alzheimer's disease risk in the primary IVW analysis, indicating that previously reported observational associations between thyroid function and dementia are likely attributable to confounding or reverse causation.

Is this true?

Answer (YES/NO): NO